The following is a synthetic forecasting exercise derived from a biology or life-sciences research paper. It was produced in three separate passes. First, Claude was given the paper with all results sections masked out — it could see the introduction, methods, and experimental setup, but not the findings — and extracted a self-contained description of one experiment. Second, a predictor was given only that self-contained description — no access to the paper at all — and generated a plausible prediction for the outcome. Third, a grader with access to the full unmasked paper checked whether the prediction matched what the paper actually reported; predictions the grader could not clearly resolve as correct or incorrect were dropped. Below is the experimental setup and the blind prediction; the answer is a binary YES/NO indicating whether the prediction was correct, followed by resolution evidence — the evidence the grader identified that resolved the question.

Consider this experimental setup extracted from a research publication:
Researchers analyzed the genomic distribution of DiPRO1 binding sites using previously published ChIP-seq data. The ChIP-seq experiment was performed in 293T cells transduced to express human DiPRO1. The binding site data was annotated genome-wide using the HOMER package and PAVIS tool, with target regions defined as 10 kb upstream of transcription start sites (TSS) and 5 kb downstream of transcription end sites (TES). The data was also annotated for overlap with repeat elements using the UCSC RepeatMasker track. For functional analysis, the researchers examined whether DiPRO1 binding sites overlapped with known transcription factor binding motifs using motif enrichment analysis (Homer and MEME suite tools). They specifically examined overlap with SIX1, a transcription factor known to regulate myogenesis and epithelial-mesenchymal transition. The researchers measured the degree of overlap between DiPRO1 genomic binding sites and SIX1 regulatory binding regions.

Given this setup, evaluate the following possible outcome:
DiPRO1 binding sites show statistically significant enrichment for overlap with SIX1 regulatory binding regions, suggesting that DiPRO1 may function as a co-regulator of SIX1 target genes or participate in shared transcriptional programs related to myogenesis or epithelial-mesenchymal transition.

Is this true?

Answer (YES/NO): YES